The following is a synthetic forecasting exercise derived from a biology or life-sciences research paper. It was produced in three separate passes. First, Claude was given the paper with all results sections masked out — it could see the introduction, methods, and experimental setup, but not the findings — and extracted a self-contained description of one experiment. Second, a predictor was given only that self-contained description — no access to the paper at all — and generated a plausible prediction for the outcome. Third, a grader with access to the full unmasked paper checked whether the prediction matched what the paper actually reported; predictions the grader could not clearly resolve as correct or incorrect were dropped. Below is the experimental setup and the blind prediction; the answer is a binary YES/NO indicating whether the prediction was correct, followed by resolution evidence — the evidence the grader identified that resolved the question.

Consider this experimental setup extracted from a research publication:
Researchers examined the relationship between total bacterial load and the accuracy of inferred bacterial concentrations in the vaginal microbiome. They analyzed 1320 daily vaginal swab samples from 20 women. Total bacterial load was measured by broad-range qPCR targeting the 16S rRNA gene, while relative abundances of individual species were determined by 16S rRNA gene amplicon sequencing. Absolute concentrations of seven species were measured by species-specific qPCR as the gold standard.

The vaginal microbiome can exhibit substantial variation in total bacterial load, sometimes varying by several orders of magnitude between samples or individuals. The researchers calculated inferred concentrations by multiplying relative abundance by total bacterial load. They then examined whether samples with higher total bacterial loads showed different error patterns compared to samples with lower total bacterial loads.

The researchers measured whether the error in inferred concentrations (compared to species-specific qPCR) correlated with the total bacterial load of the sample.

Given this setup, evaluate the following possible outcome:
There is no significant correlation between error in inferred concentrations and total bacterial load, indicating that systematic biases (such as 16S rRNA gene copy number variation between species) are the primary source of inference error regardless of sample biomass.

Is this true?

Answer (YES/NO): NO